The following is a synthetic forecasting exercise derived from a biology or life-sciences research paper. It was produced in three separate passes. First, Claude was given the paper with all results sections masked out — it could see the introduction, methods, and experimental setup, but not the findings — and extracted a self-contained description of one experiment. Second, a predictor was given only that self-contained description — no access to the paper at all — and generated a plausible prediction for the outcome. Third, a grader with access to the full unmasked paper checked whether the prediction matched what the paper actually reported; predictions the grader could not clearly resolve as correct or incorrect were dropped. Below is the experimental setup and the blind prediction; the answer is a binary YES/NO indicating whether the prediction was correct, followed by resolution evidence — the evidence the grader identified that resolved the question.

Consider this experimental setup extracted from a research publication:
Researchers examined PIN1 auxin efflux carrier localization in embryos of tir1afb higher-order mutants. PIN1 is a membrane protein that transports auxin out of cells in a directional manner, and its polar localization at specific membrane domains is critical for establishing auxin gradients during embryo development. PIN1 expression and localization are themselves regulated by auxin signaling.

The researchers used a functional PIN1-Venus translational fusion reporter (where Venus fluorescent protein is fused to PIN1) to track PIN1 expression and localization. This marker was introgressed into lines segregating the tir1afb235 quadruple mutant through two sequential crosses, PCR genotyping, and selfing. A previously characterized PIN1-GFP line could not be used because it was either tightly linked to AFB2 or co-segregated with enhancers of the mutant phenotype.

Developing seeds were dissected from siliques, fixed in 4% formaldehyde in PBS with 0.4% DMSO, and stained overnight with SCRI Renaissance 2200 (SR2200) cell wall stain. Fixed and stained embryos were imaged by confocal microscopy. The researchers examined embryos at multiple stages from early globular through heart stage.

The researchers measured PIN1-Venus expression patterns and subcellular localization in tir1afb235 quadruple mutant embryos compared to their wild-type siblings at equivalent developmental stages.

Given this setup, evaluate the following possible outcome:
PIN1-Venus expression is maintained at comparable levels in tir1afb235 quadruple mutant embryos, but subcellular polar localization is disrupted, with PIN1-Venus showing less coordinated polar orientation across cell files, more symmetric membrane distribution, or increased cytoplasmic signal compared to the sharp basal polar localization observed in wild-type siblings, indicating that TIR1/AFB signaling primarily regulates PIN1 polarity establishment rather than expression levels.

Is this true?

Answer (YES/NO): NO